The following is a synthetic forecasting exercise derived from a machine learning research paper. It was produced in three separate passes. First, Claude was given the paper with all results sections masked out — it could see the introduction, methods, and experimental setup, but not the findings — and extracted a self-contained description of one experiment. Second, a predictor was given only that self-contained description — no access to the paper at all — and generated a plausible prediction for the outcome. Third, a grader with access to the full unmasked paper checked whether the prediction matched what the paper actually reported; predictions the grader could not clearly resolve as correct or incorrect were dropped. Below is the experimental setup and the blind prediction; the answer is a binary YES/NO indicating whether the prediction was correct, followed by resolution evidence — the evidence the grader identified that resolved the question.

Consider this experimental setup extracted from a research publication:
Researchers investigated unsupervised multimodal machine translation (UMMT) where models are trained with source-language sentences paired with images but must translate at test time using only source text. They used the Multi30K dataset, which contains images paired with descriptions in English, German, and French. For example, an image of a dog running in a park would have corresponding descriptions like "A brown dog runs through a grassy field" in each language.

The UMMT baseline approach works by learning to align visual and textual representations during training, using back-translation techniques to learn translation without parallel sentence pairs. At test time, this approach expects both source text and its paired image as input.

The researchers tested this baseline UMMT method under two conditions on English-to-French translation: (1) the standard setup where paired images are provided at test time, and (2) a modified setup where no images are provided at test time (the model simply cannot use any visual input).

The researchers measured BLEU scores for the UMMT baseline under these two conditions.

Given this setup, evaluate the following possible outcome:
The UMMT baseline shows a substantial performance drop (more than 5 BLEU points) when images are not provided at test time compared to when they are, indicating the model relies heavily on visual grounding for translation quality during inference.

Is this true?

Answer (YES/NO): YES